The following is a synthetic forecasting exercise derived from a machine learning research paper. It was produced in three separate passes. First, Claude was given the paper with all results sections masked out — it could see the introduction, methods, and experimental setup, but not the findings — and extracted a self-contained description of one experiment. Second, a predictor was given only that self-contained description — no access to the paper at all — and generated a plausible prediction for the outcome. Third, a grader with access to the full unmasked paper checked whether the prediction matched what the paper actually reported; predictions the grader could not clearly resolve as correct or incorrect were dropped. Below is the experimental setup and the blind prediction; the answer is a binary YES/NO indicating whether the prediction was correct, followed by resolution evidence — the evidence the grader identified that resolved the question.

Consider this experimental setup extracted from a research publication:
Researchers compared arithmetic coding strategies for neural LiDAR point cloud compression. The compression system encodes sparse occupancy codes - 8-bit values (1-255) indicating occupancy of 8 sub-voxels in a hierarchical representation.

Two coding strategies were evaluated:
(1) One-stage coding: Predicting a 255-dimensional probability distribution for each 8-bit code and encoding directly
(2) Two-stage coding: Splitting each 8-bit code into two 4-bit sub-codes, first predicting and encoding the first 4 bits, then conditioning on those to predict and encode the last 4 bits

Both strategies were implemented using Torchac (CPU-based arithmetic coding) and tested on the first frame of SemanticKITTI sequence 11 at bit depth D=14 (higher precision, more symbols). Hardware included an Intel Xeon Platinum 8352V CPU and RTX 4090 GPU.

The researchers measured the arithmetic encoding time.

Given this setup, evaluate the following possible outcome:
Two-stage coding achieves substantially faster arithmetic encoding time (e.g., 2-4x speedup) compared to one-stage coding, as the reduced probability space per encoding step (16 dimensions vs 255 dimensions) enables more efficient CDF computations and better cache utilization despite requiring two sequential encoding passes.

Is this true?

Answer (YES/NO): YES